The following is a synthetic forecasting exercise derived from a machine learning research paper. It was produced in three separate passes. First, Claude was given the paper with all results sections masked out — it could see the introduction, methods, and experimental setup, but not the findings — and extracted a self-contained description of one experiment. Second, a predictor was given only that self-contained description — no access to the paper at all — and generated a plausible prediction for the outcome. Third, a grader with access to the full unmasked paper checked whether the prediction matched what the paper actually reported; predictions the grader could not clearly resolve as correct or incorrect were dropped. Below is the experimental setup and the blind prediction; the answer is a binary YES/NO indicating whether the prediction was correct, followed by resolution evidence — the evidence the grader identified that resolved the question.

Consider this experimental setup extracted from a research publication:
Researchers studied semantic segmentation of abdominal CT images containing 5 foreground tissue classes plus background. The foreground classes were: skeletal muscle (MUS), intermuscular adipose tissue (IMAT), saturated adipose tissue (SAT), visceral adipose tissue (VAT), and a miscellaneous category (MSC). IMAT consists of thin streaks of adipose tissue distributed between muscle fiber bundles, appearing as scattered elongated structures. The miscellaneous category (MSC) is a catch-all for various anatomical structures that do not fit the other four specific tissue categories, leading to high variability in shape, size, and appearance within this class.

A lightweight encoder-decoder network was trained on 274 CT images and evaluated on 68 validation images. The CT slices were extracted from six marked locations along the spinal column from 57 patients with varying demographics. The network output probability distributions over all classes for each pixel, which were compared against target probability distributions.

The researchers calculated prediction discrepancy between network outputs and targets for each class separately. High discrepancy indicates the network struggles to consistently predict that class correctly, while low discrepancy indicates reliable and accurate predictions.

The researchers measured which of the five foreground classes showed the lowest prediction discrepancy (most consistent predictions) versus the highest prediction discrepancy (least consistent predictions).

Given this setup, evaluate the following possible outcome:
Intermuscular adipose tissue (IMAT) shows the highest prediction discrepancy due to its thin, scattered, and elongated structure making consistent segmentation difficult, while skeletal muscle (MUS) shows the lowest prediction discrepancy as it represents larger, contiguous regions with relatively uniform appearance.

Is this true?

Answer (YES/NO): NO